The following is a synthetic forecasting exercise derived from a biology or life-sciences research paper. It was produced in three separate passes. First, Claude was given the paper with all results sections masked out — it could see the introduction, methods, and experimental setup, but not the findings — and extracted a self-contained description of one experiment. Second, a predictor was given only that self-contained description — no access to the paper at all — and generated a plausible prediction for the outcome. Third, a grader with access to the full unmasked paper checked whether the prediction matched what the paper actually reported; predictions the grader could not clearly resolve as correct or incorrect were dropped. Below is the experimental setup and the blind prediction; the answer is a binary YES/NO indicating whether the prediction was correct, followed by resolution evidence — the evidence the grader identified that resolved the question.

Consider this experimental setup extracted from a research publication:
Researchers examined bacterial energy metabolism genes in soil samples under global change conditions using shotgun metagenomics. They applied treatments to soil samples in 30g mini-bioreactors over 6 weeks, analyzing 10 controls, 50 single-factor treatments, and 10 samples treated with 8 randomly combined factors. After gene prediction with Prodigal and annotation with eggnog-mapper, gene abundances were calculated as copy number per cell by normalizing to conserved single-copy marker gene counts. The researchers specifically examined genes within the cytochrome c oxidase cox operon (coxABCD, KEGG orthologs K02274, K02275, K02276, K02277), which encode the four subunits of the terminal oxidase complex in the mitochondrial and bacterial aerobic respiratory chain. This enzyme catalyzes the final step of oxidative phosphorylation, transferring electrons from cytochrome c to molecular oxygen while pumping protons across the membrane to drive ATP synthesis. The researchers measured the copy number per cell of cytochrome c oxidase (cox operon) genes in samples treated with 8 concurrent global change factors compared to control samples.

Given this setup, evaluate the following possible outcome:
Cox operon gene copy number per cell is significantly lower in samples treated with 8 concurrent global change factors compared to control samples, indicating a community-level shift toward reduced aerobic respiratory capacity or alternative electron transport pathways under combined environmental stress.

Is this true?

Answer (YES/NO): YES